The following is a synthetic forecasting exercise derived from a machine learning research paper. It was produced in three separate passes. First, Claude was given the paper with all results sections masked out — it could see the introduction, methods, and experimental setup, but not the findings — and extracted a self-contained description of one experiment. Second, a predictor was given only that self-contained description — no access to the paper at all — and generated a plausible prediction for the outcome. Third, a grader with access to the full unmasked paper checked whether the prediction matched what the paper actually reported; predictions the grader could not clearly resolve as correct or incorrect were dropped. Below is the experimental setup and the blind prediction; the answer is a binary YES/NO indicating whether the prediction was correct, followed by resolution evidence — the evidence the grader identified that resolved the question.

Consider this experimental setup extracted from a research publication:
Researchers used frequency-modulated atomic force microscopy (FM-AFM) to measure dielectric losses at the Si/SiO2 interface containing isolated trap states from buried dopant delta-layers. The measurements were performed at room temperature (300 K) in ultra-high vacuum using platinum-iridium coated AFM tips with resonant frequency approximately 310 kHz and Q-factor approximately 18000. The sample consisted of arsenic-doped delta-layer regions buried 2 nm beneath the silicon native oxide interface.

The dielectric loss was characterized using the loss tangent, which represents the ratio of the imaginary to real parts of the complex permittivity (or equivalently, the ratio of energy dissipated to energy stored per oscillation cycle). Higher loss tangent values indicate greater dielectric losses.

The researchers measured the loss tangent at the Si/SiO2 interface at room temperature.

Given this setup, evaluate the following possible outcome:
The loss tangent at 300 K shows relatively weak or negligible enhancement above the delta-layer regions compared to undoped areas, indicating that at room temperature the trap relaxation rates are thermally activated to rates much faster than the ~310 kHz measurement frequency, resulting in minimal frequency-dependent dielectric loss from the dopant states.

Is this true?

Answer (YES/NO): NO